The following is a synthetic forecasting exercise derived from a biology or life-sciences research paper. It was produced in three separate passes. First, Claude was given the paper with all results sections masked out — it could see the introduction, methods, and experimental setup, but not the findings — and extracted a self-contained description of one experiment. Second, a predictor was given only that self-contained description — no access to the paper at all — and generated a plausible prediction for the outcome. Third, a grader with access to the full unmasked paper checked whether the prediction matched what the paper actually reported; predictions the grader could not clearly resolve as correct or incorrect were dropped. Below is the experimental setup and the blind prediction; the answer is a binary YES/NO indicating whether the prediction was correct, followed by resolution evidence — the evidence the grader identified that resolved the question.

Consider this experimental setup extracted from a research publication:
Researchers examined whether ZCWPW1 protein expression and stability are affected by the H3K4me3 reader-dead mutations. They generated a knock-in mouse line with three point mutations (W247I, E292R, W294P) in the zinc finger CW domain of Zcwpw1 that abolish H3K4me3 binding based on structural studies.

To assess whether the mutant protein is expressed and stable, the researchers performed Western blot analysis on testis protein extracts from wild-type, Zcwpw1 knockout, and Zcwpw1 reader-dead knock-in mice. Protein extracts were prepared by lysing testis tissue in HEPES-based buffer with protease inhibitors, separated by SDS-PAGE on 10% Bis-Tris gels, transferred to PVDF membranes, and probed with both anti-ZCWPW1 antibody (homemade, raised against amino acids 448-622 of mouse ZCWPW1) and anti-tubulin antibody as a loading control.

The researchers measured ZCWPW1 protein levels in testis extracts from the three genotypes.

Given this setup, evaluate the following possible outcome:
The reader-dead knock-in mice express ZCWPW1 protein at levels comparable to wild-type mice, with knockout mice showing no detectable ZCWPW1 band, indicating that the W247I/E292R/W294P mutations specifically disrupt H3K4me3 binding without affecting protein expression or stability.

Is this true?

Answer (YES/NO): YES